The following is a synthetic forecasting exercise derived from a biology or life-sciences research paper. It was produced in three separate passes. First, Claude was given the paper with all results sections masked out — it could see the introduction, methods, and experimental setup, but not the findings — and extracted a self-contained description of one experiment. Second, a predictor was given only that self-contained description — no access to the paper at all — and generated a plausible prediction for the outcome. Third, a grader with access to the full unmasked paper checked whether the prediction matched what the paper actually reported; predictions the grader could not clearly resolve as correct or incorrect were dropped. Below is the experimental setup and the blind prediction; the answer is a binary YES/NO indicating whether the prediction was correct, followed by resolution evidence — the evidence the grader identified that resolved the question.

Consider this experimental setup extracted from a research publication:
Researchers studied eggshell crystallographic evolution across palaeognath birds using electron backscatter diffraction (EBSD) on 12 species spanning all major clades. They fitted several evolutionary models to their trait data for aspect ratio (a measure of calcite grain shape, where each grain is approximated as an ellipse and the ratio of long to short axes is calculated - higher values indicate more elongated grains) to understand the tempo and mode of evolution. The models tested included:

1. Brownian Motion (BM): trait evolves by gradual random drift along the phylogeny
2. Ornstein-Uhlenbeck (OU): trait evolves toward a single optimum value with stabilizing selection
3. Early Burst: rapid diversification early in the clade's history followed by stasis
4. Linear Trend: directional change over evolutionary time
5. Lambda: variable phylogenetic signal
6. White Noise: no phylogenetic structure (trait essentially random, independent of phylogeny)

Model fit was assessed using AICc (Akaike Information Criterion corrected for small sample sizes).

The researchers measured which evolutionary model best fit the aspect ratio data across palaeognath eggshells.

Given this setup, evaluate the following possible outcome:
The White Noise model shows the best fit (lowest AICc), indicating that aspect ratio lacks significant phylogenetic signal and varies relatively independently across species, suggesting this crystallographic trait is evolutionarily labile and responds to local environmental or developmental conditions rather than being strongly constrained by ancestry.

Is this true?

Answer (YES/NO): YES